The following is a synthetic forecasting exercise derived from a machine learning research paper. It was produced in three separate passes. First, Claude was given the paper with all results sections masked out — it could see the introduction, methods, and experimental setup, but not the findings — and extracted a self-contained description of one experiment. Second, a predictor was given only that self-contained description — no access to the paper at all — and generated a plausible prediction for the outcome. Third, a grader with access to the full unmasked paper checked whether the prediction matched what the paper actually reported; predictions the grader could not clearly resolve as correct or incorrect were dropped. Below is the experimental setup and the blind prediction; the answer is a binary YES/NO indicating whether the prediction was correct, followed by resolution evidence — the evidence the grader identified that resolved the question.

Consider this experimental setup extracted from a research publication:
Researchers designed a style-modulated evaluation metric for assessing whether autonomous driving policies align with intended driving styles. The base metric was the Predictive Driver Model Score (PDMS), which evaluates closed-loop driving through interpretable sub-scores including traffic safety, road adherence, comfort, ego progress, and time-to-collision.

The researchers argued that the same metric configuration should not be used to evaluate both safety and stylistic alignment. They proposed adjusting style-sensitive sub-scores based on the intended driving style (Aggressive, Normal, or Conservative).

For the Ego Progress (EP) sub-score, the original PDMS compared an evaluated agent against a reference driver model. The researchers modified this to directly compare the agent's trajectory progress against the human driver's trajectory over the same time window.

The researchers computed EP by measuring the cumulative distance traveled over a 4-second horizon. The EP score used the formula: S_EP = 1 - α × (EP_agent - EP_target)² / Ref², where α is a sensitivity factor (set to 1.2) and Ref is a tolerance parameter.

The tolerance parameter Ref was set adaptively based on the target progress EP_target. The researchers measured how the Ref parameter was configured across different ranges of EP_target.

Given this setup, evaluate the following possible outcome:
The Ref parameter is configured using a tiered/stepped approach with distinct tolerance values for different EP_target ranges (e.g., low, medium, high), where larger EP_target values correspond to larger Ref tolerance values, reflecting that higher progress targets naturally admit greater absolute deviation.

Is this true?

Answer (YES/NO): YES